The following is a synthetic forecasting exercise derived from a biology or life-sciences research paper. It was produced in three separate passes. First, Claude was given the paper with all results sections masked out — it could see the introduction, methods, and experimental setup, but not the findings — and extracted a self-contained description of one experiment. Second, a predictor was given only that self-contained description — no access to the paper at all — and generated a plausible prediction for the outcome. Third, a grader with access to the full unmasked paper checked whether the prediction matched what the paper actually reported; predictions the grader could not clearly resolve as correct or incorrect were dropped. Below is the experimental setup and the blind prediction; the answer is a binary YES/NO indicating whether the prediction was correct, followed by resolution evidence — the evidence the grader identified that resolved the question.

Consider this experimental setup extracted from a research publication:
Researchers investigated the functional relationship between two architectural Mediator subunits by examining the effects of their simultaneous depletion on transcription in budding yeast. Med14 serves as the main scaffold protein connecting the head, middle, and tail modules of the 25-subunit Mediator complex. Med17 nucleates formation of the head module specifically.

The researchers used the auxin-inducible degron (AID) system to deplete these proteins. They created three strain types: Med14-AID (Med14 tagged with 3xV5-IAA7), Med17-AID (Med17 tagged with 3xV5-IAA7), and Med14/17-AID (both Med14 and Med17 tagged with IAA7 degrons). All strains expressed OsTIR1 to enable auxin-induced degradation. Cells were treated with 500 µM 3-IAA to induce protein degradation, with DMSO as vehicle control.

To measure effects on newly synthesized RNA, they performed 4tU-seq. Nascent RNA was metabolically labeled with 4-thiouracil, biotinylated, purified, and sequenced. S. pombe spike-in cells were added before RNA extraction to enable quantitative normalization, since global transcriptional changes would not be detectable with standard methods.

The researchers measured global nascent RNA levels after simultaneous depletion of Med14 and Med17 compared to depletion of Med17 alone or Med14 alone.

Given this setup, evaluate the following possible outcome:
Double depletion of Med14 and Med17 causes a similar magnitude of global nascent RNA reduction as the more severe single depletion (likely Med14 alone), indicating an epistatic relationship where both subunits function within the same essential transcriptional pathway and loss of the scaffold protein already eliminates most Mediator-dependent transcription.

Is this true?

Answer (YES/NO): NO